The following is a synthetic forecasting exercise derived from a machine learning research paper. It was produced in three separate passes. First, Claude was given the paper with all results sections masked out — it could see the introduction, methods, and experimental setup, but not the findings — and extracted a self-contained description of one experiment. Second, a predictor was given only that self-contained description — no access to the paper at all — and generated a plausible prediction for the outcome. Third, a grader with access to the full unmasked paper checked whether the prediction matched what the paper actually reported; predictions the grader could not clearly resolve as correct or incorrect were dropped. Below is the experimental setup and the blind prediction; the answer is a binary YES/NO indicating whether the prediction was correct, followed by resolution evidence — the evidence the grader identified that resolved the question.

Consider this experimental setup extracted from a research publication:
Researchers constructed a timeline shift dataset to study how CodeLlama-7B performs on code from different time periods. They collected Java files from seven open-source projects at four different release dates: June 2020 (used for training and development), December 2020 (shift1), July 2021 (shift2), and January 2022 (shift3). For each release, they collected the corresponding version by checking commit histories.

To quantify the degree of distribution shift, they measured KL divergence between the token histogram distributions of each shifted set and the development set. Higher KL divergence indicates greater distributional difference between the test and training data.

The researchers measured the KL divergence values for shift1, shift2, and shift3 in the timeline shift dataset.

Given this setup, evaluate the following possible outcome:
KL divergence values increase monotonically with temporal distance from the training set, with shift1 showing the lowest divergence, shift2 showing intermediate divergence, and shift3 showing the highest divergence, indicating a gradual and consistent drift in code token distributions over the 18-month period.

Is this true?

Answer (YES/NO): YES